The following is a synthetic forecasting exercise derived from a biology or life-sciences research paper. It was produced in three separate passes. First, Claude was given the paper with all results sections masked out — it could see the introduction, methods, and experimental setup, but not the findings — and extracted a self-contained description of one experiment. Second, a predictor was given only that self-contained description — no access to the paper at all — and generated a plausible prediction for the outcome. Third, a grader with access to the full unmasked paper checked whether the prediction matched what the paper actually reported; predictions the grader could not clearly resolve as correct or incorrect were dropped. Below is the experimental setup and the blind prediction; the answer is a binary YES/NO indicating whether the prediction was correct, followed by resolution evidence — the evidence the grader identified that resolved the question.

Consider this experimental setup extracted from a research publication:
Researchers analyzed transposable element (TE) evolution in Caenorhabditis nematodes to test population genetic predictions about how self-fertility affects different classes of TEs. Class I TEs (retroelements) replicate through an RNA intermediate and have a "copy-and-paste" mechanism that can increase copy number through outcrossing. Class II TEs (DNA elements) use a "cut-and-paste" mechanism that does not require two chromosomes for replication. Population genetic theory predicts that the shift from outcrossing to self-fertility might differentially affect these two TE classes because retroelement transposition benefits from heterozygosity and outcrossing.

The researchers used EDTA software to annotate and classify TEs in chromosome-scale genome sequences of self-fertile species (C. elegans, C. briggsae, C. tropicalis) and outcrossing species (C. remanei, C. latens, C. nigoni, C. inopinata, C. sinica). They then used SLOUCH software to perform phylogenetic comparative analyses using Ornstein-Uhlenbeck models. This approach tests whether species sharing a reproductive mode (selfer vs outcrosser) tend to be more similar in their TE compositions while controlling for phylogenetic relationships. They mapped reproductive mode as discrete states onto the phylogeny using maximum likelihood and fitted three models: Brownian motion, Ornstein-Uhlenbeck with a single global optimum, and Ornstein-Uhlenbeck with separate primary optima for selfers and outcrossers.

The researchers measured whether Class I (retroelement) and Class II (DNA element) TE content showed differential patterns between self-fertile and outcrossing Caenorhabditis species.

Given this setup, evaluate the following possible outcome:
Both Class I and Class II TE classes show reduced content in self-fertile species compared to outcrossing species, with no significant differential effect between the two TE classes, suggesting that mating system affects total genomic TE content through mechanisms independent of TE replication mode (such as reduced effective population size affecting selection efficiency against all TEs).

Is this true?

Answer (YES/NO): NO